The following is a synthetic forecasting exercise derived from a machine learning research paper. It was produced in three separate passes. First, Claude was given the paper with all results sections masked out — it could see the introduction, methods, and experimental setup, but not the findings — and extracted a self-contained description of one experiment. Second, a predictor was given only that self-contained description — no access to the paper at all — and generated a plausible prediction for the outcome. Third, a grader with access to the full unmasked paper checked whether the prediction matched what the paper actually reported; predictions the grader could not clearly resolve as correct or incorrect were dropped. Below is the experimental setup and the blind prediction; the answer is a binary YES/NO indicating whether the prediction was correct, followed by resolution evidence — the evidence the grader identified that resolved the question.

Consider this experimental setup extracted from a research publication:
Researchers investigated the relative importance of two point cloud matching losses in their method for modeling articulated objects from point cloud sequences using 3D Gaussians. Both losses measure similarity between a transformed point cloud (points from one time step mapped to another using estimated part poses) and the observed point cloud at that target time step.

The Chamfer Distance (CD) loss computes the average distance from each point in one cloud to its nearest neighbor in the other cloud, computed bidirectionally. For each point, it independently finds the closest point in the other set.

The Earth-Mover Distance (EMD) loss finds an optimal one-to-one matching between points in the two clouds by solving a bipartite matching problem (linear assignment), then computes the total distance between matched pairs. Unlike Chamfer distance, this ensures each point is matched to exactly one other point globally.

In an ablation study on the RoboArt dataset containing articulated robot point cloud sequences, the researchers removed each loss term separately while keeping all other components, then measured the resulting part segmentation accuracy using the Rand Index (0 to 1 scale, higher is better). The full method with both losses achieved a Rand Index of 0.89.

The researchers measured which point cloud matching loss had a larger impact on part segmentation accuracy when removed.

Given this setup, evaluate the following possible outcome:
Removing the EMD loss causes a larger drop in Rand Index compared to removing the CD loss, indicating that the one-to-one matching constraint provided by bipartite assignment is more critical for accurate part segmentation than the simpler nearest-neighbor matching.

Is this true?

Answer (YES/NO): YES